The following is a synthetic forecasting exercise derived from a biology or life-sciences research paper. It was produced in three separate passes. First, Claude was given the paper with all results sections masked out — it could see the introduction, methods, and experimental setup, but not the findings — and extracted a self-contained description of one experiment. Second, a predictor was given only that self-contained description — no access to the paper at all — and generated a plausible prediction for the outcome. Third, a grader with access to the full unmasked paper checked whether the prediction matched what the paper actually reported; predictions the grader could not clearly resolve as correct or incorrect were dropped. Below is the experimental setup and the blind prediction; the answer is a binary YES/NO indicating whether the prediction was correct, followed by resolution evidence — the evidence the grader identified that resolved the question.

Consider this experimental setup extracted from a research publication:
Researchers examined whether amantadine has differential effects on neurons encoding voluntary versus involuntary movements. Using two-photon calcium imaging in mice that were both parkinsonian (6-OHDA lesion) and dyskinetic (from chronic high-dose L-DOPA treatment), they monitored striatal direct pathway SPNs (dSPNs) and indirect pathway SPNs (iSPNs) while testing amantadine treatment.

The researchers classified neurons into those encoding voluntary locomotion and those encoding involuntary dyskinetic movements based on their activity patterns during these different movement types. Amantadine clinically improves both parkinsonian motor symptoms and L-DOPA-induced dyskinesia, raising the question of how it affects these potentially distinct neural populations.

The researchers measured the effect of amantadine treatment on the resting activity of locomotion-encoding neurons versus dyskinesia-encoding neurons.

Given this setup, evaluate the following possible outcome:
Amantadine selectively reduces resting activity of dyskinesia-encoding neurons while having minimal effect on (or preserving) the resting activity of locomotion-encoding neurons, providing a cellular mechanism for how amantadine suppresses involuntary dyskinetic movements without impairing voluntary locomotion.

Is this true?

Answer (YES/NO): YES